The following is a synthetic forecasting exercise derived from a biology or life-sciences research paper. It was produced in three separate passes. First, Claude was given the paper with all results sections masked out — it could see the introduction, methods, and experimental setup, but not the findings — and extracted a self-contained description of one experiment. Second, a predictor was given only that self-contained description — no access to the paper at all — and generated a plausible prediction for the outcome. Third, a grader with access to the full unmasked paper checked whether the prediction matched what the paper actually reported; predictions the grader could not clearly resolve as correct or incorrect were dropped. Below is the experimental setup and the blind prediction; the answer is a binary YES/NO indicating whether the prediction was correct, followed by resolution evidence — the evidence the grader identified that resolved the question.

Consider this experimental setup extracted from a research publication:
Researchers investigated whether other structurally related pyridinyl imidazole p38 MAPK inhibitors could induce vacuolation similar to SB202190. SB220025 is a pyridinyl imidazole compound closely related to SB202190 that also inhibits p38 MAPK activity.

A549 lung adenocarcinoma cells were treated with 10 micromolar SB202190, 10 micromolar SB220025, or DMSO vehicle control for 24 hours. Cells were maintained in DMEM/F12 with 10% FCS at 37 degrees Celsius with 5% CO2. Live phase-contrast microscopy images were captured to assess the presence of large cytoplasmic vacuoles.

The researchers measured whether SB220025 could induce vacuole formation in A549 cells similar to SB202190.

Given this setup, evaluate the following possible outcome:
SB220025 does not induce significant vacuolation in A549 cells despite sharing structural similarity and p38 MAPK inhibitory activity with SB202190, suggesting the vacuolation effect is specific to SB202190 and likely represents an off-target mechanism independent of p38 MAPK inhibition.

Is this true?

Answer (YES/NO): YES